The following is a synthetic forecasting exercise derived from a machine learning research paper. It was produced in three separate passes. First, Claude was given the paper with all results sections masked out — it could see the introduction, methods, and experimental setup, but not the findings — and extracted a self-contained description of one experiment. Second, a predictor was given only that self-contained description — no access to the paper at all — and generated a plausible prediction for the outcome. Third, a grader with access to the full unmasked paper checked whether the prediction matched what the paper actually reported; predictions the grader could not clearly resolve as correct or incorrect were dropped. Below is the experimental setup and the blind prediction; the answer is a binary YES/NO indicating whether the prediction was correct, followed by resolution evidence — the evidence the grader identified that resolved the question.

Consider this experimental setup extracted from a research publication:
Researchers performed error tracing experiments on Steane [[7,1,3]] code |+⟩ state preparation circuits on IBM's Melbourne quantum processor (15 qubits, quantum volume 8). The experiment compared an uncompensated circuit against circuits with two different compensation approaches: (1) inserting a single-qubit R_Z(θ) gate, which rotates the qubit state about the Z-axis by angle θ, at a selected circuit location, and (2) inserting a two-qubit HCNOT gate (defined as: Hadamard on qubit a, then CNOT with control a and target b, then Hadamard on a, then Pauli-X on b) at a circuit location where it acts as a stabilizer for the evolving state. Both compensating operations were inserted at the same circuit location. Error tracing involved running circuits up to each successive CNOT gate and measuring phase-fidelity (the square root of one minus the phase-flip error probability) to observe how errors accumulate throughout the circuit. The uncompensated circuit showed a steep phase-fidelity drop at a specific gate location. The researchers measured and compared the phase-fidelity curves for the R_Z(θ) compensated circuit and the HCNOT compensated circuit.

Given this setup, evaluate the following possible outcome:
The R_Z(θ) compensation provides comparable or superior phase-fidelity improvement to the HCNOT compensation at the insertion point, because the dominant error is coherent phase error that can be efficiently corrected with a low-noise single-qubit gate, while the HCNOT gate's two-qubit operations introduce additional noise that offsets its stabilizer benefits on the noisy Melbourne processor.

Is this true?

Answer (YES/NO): NO